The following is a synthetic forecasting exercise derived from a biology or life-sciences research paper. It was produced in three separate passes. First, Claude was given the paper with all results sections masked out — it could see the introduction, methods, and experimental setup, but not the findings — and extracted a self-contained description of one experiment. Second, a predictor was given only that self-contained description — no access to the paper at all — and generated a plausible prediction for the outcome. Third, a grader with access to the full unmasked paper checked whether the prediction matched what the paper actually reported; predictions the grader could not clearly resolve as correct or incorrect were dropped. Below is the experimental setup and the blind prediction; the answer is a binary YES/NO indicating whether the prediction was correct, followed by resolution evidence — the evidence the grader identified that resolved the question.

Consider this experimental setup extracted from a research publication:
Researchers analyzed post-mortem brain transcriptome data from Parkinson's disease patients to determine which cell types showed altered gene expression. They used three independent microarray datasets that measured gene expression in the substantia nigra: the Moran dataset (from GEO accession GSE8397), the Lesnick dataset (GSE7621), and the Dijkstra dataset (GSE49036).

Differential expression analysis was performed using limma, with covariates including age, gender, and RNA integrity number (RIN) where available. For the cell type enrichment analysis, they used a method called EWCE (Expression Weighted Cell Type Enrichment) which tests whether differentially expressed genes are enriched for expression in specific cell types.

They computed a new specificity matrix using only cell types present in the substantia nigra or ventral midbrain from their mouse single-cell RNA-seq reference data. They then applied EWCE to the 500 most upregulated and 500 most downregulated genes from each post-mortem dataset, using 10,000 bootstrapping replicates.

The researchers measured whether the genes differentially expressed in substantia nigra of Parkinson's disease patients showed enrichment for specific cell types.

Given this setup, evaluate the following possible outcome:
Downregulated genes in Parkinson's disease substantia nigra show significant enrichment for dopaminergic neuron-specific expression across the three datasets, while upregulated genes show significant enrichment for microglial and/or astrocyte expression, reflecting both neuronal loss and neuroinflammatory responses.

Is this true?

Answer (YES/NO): NO